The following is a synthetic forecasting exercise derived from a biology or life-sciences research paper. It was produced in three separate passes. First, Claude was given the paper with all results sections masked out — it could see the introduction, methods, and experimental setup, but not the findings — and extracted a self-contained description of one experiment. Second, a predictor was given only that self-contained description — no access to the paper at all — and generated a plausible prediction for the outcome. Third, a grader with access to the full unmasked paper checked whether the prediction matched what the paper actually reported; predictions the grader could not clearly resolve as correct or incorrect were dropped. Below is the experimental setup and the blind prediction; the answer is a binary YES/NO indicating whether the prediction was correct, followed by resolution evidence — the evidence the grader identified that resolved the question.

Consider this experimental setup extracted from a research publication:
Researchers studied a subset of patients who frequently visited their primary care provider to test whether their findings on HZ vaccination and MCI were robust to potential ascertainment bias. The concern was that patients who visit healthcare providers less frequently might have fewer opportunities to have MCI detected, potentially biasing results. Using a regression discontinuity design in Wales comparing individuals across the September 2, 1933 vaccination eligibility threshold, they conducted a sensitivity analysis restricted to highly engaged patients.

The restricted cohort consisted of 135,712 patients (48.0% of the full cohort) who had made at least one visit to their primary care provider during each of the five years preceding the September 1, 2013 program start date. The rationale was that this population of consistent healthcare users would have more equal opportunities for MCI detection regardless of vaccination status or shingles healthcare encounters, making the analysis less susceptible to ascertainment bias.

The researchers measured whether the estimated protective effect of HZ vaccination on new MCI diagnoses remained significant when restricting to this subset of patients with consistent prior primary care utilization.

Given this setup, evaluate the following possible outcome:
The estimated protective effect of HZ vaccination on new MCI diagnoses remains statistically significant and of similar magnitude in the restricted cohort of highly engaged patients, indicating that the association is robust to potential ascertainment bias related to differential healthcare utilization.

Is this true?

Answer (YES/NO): YES